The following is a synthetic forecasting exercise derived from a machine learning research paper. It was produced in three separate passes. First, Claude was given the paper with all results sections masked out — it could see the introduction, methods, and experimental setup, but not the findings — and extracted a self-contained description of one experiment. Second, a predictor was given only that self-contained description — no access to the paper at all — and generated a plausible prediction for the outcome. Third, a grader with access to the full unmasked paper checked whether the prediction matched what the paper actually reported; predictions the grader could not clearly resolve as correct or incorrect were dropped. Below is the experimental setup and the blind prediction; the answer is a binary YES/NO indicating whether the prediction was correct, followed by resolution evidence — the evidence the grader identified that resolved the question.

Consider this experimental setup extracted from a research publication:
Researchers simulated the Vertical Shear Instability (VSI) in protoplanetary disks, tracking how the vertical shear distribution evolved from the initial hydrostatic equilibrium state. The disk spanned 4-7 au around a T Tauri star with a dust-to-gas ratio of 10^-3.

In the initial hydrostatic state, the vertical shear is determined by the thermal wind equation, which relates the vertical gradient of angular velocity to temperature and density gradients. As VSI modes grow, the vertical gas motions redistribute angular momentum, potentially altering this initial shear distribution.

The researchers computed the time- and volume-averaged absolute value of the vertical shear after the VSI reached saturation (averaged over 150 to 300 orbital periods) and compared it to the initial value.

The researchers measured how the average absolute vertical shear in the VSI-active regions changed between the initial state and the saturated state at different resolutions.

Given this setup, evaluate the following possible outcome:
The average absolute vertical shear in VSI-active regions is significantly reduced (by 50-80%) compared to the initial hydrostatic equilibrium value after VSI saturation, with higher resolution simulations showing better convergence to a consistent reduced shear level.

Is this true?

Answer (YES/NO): NO